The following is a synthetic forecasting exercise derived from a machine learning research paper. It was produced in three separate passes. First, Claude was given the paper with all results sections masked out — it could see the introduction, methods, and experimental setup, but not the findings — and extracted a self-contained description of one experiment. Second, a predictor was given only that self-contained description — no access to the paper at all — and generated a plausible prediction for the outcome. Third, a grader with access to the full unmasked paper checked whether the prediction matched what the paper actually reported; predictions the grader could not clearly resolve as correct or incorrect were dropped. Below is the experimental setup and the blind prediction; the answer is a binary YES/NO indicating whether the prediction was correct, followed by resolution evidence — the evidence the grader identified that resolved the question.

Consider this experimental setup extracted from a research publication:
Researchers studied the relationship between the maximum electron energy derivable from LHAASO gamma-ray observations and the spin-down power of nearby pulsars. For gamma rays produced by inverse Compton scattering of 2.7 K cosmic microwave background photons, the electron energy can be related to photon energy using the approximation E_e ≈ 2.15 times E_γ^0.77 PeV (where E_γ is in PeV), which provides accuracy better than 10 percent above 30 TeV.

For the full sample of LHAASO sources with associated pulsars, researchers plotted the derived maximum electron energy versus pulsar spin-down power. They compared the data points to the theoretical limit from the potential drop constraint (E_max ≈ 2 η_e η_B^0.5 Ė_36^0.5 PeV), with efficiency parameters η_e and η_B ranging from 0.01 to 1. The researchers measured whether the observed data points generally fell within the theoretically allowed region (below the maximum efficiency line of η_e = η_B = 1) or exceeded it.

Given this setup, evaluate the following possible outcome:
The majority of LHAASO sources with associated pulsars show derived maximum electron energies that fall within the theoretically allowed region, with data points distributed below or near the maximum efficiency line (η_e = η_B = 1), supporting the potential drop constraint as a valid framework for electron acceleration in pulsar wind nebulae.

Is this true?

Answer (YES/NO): YES